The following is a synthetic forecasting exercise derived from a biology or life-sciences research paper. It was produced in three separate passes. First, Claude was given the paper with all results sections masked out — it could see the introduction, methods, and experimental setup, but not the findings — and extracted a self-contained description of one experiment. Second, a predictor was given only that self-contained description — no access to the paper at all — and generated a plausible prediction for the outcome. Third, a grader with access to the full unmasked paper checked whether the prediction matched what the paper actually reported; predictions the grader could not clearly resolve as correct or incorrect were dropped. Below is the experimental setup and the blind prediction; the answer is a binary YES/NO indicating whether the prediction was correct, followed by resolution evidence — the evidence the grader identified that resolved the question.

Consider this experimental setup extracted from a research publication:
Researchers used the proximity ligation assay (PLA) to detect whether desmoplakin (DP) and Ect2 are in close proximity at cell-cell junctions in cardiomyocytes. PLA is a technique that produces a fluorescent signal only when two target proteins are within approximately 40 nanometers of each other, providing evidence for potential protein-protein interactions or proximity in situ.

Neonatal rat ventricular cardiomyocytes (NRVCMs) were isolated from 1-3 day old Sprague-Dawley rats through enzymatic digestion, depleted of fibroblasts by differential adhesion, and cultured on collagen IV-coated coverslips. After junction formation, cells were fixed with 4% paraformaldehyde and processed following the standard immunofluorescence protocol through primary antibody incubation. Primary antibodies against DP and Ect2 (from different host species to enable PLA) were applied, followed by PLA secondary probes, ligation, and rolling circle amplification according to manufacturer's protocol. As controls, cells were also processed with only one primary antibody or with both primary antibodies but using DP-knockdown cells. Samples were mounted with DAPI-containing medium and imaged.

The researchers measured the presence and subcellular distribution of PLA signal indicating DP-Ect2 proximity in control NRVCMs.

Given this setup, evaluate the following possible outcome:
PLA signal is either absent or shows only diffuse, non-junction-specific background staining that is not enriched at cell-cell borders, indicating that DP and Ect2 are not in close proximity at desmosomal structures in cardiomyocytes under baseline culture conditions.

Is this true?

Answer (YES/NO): NO